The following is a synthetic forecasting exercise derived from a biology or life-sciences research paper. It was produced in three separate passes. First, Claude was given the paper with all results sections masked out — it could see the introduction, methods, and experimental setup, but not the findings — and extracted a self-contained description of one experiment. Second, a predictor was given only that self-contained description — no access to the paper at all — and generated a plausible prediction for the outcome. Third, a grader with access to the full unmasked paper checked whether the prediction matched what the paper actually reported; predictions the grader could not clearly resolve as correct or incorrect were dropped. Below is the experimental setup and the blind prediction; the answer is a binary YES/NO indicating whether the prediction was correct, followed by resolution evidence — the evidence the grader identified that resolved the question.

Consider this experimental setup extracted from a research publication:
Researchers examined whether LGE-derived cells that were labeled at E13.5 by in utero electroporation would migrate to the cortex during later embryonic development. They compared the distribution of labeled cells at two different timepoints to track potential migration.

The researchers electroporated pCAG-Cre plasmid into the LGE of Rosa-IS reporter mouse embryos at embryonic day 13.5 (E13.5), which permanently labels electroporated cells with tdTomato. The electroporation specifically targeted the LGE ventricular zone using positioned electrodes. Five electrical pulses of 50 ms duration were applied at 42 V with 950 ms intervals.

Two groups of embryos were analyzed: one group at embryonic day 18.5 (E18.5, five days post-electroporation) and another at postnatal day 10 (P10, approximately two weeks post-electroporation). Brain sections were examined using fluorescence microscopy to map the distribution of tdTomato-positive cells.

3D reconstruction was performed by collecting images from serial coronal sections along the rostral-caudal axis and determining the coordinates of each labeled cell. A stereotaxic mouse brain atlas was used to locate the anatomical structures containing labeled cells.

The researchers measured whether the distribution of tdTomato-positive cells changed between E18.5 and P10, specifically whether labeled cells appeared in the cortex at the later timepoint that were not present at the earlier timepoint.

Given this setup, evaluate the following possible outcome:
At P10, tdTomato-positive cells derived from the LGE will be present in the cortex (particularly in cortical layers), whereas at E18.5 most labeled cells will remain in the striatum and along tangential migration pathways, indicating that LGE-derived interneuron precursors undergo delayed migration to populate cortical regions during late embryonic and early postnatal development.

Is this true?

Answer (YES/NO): NO